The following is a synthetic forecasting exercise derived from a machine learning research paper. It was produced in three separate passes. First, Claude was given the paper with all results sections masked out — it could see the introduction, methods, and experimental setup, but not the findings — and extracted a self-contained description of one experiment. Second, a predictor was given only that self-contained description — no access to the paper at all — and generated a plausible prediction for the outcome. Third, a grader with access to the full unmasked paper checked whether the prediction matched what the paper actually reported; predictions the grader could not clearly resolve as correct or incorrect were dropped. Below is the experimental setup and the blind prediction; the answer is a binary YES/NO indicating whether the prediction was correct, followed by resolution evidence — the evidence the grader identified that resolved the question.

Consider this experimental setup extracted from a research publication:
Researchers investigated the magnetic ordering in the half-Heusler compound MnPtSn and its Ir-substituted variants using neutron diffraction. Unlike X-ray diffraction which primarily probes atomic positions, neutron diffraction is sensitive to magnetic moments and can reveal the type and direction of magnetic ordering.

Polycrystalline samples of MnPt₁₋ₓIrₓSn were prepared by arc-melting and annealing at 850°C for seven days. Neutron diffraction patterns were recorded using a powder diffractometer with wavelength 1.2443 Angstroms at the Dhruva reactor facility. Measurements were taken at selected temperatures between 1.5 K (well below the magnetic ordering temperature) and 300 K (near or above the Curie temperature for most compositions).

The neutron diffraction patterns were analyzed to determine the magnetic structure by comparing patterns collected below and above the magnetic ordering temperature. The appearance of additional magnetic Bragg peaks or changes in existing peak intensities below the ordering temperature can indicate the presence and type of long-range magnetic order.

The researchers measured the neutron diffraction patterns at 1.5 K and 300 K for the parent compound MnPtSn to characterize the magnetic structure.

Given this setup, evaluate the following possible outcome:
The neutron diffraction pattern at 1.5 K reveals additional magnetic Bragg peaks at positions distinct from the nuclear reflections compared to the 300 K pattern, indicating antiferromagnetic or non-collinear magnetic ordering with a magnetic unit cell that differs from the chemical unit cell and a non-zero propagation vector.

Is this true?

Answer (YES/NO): NO